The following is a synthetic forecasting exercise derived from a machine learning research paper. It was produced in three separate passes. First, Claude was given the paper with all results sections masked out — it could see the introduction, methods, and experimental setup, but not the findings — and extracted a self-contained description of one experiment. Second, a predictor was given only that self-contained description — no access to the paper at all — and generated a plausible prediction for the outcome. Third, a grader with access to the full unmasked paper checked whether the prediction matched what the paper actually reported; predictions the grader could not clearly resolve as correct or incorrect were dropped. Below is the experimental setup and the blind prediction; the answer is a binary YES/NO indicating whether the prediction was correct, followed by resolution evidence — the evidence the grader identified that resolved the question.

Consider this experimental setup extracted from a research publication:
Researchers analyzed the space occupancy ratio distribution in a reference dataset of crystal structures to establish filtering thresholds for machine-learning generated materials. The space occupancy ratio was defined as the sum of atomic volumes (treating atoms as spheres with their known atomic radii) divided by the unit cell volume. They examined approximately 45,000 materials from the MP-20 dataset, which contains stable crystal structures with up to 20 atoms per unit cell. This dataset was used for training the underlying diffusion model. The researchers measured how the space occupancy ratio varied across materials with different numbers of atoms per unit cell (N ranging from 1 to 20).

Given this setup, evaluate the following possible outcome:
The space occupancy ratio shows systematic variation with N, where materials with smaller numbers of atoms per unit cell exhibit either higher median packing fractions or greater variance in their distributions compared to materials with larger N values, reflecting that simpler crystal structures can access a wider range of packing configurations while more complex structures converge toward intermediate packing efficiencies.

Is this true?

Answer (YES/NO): NO